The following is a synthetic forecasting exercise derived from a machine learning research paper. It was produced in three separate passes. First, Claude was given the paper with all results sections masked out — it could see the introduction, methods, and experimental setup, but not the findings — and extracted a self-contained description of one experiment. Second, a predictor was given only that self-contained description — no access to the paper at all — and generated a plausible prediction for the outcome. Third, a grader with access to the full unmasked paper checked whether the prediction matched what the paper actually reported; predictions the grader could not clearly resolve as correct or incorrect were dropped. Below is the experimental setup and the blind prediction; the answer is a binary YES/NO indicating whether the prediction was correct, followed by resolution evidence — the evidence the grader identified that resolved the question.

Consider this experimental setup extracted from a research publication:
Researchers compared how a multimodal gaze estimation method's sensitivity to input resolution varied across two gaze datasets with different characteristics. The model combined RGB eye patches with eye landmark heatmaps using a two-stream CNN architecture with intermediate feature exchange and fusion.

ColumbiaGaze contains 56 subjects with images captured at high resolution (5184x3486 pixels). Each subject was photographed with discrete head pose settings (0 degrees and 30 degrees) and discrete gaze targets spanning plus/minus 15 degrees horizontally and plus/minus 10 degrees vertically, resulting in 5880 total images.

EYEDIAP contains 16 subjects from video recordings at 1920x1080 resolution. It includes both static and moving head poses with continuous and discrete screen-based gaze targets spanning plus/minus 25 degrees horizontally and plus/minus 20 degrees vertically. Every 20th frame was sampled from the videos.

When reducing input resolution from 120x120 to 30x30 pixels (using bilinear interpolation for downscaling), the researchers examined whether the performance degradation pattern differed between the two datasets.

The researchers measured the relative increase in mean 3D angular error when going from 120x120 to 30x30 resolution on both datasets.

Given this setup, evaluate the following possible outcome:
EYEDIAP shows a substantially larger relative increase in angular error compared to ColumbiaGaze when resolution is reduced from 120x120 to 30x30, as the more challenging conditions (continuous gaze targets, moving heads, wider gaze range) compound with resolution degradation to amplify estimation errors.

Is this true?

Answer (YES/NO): NO